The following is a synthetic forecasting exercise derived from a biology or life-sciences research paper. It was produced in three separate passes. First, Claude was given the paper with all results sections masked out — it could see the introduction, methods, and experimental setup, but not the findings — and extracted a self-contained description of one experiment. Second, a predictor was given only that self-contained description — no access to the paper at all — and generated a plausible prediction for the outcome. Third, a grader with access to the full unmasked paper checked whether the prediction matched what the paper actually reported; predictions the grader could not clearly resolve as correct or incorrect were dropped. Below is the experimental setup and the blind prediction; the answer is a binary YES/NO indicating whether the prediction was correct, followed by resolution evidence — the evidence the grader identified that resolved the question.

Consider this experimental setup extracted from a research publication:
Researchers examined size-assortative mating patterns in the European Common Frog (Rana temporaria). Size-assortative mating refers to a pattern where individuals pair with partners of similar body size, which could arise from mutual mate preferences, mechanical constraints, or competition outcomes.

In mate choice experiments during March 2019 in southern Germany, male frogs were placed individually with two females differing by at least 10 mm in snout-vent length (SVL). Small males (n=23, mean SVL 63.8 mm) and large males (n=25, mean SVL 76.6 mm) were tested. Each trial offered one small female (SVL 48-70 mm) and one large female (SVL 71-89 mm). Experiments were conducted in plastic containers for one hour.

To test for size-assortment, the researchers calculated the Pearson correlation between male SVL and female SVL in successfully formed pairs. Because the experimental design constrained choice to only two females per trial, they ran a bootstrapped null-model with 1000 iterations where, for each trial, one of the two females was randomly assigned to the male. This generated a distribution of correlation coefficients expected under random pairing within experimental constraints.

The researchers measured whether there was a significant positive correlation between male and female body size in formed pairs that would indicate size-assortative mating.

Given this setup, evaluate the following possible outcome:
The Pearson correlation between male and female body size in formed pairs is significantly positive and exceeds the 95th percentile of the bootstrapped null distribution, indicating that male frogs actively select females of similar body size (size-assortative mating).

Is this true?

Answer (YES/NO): NO